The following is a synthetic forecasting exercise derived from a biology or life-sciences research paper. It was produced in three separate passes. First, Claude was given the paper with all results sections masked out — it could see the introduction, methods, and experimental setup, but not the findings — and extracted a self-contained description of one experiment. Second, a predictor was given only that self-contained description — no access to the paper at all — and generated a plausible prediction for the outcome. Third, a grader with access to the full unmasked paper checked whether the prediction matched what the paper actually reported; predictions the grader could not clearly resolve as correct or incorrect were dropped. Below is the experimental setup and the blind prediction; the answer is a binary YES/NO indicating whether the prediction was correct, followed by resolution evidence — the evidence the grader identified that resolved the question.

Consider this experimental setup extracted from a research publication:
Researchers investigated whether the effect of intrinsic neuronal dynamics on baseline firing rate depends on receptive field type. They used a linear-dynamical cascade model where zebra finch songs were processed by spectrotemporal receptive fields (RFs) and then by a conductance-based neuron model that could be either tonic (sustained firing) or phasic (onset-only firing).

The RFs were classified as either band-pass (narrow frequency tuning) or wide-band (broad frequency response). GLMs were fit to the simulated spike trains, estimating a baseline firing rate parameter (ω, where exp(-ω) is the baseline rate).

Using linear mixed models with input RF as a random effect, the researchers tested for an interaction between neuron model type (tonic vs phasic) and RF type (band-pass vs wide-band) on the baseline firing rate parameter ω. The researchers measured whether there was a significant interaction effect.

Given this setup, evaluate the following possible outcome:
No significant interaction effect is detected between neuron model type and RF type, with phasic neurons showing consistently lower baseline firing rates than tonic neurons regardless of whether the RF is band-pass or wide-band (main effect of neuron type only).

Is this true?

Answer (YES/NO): NO